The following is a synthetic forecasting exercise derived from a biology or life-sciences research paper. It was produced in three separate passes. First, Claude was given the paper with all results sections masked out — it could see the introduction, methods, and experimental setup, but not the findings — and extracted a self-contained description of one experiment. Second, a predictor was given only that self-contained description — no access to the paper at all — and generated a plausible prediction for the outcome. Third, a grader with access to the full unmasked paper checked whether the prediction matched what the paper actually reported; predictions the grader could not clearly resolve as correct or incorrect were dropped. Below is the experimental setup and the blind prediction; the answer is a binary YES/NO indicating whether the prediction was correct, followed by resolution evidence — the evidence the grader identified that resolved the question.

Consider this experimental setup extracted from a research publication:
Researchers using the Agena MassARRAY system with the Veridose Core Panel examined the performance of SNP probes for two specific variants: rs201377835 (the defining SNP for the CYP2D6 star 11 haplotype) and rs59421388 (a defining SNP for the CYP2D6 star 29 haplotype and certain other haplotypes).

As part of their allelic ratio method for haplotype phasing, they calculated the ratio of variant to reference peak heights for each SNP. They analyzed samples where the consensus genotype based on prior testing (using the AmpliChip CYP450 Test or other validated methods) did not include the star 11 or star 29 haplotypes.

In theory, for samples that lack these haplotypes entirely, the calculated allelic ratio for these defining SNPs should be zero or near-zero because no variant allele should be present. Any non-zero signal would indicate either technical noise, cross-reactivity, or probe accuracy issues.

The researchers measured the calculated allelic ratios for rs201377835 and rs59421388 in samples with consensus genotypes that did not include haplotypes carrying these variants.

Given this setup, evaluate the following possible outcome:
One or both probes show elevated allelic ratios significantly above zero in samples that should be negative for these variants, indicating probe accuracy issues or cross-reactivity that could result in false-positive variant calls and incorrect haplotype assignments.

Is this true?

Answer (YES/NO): YES